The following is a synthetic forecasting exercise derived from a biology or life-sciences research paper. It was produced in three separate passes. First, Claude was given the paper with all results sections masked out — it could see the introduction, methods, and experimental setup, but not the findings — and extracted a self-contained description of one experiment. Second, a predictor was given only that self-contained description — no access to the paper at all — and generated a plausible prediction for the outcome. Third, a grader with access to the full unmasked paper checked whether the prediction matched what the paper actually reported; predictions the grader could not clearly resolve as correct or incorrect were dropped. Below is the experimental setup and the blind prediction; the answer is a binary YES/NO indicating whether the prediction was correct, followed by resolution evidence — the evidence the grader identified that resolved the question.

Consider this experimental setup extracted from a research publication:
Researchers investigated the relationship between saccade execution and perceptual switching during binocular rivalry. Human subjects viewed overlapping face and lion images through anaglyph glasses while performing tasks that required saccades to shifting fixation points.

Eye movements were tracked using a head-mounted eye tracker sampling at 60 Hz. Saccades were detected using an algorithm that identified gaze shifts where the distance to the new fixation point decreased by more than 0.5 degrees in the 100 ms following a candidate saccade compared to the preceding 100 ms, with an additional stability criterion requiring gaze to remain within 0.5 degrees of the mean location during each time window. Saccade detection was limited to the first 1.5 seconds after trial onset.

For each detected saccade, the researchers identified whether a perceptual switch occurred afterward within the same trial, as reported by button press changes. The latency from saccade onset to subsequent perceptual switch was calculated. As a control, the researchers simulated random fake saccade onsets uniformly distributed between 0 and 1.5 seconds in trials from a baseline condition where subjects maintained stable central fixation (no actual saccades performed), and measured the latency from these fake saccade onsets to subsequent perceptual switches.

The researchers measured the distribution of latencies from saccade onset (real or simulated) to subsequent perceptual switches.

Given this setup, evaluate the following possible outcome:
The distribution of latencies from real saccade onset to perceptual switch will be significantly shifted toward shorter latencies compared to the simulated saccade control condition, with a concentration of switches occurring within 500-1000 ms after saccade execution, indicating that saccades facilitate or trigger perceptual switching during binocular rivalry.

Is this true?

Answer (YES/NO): YES